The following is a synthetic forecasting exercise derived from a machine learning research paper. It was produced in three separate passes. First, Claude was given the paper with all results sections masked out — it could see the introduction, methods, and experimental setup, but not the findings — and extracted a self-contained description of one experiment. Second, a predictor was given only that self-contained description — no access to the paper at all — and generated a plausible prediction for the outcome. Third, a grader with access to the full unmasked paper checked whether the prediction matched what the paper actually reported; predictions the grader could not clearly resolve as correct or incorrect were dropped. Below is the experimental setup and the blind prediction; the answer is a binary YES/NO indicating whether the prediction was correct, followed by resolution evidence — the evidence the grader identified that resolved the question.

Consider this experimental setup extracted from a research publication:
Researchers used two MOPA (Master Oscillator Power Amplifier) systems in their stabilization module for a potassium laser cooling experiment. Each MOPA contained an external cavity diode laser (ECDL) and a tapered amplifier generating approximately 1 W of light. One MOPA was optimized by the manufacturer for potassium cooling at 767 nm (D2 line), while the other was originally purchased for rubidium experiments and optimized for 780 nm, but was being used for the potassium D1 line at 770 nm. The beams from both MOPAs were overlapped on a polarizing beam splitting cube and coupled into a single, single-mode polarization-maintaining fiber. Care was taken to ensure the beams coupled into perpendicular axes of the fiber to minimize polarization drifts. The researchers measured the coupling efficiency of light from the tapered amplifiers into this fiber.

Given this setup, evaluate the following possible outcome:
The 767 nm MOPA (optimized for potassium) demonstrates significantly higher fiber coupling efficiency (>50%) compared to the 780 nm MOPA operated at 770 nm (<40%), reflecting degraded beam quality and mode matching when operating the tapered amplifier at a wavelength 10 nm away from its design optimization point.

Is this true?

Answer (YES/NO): NO